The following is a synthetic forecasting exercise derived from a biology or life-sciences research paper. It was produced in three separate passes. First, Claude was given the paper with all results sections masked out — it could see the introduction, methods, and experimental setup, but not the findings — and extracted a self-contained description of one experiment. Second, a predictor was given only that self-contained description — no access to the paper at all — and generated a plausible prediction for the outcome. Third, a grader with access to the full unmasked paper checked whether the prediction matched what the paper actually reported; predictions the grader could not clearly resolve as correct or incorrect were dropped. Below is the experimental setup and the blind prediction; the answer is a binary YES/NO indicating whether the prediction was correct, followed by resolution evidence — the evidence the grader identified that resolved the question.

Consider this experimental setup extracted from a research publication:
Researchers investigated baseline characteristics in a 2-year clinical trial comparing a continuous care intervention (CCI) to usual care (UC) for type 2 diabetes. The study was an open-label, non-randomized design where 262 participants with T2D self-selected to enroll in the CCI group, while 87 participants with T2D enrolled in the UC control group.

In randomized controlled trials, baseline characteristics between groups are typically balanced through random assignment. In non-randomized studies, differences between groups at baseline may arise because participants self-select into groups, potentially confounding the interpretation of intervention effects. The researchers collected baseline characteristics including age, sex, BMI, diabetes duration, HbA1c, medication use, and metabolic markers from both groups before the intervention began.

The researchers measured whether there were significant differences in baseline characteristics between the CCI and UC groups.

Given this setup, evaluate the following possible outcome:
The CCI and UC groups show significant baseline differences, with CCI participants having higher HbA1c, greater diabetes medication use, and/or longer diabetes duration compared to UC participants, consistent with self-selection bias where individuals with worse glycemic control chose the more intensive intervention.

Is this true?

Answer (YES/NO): NO